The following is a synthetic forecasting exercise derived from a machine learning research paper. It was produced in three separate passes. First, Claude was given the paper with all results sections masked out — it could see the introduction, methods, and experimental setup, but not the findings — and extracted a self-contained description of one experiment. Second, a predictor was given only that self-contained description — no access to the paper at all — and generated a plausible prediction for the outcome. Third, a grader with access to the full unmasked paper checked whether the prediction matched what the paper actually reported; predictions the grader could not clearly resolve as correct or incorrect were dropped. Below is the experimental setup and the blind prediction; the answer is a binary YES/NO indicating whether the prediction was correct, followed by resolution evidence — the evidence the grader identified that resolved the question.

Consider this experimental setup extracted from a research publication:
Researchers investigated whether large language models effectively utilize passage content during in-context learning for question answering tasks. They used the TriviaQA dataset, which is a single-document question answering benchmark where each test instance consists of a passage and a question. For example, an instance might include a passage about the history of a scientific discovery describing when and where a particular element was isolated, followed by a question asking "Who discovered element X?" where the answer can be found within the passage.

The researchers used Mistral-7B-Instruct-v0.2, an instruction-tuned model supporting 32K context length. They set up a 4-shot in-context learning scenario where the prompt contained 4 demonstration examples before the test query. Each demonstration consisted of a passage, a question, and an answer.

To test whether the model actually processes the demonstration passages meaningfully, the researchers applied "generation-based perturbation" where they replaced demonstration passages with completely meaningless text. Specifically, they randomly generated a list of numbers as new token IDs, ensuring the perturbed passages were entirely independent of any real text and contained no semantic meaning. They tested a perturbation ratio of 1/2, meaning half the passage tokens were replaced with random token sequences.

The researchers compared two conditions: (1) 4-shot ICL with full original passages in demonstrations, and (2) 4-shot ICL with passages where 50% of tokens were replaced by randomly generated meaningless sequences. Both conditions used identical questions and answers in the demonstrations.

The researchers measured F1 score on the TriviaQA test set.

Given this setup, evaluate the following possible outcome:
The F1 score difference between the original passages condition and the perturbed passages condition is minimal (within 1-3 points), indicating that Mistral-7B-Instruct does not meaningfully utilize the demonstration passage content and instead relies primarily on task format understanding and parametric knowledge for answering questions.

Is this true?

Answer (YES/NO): NO